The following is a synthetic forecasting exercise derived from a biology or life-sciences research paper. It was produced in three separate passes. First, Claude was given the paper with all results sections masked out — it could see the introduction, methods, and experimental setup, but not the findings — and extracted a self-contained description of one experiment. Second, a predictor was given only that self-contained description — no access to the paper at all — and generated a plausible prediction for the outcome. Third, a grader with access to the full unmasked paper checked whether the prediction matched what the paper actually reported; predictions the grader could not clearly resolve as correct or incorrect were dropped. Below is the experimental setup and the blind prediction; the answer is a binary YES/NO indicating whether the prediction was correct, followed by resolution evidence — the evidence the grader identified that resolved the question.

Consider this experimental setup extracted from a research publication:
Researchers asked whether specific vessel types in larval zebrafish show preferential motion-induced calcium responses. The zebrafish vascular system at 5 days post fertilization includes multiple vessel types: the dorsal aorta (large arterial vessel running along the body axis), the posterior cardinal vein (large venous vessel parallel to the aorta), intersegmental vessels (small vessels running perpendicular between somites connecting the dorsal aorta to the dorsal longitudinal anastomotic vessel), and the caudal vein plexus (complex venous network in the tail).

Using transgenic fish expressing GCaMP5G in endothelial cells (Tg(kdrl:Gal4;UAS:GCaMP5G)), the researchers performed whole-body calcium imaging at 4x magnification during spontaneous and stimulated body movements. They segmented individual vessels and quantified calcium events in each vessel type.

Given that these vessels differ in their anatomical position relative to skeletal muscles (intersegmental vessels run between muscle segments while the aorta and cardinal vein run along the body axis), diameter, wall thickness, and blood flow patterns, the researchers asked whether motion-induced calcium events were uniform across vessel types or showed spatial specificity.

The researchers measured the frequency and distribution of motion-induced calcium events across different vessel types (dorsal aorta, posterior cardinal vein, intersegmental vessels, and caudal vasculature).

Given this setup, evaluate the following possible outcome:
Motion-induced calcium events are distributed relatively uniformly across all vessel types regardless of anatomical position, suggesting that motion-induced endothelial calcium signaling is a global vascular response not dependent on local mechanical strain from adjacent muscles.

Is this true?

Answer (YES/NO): NO